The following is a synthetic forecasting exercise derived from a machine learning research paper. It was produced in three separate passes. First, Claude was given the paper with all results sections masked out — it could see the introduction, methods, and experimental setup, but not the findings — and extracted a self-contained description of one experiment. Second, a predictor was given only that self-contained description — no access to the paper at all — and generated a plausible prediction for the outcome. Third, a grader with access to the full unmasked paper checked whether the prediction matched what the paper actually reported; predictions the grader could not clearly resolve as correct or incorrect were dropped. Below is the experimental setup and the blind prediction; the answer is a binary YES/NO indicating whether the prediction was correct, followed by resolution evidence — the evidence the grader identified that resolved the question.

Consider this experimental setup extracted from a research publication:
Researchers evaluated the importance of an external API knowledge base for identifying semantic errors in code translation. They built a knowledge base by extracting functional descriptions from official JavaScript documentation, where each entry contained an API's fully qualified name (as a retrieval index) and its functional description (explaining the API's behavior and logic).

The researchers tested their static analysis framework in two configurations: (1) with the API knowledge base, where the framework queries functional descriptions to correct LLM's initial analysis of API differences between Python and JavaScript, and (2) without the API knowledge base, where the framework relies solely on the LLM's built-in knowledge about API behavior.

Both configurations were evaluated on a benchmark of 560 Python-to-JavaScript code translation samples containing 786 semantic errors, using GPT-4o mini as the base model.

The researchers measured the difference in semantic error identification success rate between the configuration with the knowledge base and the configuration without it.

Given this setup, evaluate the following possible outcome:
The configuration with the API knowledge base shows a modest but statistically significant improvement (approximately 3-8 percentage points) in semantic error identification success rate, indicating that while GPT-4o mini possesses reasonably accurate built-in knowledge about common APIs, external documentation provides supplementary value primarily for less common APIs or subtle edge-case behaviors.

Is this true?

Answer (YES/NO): YES